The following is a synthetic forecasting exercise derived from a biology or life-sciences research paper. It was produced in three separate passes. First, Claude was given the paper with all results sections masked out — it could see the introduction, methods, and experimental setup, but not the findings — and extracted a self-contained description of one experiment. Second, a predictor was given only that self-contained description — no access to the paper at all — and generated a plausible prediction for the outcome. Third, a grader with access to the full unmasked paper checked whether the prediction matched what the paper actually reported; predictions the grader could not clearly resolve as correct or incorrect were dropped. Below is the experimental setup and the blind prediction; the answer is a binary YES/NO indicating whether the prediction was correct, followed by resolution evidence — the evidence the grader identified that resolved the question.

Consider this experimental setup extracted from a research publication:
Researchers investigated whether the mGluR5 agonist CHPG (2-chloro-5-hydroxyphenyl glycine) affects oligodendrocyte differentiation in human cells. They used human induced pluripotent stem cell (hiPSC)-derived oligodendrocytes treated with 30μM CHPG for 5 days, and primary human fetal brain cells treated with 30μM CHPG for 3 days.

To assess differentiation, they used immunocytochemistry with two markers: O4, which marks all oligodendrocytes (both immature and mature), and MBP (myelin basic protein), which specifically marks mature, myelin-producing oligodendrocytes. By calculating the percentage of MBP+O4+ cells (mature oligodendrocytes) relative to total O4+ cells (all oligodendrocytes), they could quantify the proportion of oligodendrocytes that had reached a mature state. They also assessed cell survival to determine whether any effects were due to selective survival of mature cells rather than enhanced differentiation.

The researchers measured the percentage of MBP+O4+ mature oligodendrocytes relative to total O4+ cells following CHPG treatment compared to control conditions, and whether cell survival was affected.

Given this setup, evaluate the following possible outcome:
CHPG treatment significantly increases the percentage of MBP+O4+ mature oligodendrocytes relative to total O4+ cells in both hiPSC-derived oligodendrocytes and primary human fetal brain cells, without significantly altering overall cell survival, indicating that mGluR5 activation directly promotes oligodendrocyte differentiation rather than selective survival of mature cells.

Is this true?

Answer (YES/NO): YES